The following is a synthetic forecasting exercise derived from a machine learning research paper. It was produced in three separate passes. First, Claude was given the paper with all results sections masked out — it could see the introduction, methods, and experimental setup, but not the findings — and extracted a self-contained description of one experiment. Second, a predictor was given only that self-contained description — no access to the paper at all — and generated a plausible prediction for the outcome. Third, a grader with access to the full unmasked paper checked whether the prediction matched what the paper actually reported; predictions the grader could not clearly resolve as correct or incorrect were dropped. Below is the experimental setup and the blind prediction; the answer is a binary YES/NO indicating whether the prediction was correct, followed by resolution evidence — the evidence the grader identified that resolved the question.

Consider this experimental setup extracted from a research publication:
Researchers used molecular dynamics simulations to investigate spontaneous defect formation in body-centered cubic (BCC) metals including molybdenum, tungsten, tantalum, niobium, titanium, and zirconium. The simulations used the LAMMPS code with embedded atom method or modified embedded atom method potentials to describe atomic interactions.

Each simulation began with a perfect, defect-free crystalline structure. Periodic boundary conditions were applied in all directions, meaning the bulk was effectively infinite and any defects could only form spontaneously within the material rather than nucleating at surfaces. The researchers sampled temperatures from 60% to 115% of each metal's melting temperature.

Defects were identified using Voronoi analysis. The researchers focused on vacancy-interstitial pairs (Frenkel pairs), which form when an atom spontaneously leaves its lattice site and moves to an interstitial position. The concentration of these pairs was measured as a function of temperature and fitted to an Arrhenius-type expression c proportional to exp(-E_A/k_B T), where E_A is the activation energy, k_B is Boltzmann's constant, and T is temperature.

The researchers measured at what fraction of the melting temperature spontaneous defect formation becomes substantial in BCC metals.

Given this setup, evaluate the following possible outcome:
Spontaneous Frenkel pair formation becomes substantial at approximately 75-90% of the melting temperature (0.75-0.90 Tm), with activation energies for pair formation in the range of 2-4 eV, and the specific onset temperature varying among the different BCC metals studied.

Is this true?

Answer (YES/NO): NO